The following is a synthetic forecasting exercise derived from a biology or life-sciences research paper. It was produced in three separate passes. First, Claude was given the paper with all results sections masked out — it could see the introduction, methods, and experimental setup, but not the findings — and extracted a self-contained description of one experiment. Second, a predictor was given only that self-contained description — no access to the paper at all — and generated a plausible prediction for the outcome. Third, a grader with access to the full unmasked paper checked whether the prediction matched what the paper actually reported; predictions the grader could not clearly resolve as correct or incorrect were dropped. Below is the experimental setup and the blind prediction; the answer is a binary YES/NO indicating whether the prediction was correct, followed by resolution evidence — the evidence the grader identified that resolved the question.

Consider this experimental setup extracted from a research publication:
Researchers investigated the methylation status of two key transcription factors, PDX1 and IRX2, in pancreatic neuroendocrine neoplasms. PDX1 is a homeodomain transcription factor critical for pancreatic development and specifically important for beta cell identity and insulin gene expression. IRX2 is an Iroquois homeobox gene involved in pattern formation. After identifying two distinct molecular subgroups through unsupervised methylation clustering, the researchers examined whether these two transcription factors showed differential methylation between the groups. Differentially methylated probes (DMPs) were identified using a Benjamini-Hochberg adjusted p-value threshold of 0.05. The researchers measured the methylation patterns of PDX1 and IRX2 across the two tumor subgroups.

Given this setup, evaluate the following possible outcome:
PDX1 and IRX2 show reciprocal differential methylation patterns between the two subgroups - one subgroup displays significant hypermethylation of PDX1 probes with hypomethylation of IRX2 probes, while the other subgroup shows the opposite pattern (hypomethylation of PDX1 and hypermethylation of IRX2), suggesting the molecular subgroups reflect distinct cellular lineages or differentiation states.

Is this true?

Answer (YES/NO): YES